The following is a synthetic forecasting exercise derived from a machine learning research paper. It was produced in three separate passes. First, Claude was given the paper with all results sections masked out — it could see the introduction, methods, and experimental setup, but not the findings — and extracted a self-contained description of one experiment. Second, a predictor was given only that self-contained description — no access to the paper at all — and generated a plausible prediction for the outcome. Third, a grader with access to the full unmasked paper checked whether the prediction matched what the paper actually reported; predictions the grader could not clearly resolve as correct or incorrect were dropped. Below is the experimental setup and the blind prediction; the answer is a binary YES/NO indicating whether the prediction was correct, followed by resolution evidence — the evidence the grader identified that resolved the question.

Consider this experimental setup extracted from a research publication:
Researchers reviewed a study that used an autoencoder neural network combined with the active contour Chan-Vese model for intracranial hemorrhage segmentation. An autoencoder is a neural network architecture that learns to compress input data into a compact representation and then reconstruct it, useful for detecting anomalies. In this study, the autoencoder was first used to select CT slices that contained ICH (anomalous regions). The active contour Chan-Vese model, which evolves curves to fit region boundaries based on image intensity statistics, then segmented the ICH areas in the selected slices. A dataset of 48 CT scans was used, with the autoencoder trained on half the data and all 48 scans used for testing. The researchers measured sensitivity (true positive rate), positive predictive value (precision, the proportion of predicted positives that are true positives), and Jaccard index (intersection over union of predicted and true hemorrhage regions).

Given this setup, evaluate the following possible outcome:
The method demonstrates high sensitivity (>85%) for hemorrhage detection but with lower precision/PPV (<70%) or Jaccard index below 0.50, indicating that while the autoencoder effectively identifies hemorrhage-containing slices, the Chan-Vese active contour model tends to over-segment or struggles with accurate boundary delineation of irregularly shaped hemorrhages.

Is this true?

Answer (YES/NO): NO